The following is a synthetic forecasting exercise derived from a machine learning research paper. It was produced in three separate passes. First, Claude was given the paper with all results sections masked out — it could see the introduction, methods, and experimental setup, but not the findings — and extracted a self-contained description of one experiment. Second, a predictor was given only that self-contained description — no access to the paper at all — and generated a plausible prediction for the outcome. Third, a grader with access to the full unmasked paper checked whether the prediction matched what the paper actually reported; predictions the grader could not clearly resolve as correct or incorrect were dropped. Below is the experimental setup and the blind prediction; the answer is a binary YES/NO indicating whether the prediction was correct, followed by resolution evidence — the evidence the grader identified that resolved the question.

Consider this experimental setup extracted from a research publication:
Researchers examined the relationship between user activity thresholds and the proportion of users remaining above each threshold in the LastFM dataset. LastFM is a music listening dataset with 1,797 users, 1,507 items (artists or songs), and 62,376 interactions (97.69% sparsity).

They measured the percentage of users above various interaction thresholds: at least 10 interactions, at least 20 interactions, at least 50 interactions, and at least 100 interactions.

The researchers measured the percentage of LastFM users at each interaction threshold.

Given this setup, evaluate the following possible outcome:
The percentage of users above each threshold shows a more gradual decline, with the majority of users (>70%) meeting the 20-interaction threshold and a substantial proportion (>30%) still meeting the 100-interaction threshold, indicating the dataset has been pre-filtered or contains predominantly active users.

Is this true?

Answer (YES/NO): NO